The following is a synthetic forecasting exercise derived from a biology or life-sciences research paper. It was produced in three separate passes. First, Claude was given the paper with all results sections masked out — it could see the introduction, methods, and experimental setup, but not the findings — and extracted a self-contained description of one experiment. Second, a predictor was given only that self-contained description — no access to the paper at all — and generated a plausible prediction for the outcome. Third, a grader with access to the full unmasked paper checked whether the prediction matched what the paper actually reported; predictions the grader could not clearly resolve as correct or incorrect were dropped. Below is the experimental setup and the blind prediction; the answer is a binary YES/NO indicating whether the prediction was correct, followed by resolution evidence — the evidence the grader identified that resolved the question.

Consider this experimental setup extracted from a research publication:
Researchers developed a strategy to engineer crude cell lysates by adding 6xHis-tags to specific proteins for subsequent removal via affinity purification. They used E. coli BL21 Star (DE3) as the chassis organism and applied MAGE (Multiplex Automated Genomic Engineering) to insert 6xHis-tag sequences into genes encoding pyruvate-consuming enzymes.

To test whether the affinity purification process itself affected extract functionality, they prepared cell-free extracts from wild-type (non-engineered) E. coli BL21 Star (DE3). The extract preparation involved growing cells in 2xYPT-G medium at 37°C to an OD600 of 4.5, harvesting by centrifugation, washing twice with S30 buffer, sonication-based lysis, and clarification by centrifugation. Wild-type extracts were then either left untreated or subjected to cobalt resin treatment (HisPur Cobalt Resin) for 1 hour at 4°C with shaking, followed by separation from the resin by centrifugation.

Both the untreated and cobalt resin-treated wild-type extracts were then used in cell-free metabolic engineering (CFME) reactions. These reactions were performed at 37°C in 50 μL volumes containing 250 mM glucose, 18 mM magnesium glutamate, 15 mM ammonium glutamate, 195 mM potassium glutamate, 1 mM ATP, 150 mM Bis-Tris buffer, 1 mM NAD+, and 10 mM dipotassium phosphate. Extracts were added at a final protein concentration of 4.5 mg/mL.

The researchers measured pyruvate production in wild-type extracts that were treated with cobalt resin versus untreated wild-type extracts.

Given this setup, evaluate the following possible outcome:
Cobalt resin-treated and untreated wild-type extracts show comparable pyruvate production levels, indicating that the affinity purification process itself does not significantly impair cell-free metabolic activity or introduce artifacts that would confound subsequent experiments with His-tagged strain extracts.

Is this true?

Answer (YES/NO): YES